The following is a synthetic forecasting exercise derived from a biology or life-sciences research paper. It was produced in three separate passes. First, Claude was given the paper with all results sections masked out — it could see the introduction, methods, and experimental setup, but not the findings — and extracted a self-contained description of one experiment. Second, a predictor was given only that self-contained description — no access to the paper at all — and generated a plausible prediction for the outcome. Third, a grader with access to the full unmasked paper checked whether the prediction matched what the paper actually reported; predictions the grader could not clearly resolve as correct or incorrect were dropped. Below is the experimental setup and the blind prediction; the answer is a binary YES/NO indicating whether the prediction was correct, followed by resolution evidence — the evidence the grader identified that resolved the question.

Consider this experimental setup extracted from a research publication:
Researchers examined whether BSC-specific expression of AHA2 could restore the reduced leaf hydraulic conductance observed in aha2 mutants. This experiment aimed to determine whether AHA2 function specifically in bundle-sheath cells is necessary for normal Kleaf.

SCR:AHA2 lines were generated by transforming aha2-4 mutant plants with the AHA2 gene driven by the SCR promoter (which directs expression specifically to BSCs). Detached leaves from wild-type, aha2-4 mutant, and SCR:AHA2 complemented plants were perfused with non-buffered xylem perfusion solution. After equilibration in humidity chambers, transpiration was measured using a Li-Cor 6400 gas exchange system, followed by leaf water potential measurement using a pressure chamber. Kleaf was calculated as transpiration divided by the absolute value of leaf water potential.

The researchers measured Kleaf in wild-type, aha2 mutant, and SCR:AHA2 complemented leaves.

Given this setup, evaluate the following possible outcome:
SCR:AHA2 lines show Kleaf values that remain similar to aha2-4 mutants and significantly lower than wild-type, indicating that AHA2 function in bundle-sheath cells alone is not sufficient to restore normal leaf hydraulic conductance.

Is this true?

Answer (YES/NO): NO